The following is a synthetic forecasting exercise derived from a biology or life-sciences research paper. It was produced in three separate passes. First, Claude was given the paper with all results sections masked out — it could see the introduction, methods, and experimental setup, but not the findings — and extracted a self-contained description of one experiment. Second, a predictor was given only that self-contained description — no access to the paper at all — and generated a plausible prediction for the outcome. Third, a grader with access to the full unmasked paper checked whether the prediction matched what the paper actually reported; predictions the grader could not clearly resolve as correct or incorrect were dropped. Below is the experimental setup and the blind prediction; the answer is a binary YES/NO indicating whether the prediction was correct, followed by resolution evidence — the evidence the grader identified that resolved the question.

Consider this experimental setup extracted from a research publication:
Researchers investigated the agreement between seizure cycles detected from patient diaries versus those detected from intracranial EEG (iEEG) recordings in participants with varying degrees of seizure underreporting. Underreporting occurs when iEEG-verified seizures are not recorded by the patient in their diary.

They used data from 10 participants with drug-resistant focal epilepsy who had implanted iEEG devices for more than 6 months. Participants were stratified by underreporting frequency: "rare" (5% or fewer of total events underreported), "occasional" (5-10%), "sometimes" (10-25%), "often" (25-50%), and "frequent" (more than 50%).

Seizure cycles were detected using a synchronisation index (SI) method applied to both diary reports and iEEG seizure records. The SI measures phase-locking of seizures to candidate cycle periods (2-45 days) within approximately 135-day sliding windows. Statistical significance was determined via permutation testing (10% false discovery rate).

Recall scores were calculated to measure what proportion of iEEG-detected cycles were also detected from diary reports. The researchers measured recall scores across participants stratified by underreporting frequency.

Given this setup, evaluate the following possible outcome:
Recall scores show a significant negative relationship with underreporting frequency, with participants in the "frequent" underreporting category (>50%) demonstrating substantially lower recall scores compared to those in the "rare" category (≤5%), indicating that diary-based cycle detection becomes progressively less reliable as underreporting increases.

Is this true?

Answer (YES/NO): NO